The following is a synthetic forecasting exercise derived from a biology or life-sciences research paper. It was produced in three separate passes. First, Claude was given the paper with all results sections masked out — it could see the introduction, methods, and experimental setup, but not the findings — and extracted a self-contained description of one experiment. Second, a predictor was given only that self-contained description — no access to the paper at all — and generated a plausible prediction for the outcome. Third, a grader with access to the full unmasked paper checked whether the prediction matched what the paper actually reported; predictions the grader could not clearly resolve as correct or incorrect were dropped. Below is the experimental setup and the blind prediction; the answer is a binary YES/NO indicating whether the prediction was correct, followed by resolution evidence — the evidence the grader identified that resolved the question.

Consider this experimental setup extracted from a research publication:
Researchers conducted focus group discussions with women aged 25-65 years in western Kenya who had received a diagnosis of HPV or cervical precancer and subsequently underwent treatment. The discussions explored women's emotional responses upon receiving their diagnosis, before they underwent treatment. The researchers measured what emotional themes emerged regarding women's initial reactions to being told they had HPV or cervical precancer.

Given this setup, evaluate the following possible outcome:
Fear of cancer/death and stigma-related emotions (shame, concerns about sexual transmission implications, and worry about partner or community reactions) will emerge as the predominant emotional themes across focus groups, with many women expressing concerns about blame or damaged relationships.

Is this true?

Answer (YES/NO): NO